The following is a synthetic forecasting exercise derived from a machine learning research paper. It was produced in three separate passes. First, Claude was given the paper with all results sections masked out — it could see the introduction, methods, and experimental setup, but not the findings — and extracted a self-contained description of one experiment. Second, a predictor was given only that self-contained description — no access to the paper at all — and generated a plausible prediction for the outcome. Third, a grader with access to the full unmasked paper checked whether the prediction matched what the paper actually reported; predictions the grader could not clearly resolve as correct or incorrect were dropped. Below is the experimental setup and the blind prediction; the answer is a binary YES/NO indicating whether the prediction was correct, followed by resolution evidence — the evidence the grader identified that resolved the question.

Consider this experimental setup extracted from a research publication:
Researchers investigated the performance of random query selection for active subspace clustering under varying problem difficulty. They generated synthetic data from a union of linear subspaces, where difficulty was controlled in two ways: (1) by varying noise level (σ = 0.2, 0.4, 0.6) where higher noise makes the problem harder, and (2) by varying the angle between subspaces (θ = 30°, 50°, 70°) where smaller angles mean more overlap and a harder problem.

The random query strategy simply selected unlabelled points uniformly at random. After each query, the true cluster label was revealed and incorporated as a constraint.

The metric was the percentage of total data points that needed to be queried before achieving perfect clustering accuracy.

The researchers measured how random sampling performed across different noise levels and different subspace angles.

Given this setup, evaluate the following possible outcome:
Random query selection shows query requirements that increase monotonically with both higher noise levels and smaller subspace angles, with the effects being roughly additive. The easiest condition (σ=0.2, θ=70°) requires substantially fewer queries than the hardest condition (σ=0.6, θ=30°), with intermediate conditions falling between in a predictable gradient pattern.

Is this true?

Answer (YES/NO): NO